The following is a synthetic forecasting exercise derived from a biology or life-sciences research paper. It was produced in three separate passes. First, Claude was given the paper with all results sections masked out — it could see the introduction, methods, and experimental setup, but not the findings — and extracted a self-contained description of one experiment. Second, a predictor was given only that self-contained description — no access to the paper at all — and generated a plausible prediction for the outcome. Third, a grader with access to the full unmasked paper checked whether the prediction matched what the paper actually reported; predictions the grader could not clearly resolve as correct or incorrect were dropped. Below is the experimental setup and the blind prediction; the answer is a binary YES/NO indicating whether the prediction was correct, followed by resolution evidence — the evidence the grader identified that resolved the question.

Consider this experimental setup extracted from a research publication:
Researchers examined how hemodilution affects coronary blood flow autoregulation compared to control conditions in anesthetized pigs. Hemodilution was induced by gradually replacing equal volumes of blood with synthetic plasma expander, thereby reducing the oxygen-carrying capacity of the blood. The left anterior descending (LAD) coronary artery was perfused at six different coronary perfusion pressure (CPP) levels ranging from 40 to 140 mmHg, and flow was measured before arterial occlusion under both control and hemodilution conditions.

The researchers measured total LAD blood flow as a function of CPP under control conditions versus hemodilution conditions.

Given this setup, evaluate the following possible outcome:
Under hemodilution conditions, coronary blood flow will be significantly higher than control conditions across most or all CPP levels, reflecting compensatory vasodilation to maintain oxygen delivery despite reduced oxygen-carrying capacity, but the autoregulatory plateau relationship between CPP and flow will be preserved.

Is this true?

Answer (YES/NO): YES